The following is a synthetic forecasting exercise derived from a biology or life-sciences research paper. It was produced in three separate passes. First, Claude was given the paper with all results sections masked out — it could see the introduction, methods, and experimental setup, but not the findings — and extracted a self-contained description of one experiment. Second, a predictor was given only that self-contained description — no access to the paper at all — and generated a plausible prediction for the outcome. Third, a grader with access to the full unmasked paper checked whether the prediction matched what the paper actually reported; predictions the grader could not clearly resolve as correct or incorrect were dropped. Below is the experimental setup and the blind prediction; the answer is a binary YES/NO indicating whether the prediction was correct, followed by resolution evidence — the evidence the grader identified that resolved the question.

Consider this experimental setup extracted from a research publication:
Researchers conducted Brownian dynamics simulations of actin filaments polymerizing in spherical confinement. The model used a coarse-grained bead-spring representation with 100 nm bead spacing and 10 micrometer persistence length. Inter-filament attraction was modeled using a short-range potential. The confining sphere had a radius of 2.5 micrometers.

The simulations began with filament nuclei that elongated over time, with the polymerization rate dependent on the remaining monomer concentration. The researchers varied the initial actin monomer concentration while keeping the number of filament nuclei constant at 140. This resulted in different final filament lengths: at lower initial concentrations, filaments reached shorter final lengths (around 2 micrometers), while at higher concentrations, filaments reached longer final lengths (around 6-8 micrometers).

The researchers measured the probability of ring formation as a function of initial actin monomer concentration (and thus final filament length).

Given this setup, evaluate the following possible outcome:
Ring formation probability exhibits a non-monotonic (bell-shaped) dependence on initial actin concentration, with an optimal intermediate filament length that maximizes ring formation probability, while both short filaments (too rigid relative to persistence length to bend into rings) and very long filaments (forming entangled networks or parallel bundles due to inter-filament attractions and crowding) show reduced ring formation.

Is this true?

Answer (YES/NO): YES